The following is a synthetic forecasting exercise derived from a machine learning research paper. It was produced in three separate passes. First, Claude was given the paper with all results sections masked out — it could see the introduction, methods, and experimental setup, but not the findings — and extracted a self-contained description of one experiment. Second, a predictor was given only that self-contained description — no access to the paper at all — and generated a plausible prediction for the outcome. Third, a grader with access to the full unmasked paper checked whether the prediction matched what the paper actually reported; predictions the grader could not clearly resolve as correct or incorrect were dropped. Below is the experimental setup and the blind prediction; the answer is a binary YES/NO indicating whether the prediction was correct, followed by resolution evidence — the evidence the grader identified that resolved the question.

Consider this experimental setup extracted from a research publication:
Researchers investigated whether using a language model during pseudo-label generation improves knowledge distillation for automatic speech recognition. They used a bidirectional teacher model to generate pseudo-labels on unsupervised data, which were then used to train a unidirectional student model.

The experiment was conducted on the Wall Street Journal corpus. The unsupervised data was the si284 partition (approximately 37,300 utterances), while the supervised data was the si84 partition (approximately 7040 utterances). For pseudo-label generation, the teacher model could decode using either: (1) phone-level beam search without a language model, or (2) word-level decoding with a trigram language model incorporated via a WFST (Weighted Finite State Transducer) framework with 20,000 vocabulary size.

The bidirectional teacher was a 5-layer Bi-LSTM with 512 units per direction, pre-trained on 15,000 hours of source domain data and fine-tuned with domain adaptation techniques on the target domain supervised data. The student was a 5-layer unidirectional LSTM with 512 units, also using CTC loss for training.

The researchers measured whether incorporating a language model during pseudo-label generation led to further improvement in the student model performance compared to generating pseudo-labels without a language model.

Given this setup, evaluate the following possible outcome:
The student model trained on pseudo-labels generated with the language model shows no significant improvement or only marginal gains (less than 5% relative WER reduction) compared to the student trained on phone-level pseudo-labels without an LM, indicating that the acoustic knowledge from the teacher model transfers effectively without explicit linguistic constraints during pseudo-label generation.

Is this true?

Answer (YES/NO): YES